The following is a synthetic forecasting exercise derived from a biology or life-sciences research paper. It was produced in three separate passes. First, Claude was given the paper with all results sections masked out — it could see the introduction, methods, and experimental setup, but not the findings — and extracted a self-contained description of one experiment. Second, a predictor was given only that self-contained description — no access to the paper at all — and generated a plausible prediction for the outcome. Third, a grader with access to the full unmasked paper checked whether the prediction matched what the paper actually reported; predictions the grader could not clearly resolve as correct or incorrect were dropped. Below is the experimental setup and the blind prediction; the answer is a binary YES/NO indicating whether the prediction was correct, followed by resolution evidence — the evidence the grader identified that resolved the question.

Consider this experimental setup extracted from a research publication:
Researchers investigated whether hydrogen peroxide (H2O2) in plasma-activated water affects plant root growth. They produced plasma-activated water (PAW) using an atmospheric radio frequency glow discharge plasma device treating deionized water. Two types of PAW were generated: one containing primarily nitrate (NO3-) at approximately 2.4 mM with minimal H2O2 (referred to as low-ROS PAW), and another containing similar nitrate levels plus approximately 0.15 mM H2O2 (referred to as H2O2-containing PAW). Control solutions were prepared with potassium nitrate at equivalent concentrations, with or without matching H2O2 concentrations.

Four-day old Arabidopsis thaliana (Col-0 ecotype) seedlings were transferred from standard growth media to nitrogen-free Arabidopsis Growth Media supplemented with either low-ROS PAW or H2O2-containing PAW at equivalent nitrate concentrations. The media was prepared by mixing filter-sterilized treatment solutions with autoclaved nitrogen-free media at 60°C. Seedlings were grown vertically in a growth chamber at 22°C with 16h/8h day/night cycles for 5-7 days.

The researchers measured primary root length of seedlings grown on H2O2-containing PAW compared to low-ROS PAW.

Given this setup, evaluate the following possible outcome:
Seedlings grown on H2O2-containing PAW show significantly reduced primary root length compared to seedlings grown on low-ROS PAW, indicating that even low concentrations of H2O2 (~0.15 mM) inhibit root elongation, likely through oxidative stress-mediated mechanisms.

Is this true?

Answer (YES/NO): YES